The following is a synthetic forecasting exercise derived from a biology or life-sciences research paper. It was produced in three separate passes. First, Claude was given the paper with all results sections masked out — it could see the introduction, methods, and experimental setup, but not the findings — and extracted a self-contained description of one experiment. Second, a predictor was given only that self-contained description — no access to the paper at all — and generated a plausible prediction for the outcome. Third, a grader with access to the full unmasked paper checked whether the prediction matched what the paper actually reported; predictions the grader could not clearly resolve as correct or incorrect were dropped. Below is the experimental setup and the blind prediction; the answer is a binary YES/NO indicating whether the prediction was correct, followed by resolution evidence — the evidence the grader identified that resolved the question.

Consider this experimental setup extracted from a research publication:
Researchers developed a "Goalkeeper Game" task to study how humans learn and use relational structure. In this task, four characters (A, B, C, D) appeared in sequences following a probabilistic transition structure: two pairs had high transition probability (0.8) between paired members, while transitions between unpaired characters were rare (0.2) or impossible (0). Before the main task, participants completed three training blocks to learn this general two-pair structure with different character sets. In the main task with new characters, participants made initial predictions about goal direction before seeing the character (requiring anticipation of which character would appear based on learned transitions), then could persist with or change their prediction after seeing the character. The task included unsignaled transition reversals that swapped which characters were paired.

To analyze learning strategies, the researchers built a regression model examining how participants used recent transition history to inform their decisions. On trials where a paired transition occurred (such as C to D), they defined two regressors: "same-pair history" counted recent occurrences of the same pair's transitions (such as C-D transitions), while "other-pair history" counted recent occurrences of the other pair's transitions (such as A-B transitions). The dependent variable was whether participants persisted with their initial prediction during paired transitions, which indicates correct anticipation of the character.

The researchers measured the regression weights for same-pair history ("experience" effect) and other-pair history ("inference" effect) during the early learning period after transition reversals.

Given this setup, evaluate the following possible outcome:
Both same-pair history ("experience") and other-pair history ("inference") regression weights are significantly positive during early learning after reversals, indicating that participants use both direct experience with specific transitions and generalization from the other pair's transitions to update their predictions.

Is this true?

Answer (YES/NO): YES